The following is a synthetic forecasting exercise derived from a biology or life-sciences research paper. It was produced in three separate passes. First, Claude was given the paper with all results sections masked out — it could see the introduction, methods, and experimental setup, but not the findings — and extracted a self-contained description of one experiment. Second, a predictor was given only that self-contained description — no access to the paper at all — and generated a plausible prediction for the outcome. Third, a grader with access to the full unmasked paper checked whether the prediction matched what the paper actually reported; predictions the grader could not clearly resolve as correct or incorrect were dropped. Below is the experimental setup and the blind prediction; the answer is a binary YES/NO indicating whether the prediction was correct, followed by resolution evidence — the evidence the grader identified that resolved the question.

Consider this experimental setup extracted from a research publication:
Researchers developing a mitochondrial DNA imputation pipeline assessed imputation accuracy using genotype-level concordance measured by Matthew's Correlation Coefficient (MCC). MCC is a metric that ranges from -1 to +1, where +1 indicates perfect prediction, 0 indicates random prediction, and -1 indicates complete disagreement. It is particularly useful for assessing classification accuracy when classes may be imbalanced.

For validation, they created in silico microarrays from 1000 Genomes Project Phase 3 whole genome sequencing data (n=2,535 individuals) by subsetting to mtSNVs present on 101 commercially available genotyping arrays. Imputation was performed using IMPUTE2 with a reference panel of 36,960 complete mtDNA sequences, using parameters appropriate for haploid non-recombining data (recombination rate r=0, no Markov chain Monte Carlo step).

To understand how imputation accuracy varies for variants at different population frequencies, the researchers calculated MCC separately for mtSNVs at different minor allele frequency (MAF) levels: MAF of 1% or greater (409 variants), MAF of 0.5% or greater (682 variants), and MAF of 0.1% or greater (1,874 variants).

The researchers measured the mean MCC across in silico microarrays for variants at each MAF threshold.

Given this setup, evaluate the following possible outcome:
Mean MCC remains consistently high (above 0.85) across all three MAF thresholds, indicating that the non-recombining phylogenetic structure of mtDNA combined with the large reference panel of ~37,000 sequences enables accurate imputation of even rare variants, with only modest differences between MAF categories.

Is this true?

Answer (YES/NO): NO